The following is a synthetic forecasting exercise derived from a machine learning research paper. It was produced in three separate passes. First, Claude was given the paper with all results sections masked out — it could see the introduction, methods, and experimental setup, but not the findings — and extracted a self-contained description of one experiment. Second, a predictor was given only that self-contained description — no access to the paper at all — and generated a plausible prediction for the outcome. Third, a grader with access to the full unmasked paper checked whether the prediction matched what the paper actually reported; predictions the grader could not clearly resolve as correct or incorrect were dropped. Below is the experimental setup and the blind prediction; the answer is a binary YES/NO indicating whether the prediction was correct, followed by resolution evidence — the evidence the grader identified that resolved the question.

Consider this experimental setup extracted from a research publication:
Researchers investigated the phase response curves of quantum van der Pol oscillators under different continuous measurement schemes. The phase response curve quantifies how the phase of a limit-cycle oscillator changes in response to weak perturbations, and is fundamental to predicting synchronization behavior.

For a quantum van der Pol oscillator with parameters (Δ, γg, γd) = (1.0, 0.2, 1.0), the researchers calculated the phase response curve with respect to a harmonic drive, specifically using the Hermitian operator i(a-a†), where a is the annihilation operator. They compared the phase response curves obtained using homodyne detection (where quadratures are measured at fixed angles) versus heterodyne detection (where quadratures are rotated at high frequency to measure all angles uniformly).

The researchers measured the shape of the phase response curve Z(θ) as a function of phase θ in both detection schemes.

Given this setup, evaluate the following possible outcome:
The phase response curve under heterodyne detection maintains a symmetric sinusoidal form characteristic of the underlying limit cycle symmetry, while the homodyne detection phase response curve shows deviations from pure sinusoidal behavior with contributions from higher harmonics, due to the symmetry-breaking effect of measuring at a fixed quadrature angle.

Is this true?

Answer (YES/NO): YES